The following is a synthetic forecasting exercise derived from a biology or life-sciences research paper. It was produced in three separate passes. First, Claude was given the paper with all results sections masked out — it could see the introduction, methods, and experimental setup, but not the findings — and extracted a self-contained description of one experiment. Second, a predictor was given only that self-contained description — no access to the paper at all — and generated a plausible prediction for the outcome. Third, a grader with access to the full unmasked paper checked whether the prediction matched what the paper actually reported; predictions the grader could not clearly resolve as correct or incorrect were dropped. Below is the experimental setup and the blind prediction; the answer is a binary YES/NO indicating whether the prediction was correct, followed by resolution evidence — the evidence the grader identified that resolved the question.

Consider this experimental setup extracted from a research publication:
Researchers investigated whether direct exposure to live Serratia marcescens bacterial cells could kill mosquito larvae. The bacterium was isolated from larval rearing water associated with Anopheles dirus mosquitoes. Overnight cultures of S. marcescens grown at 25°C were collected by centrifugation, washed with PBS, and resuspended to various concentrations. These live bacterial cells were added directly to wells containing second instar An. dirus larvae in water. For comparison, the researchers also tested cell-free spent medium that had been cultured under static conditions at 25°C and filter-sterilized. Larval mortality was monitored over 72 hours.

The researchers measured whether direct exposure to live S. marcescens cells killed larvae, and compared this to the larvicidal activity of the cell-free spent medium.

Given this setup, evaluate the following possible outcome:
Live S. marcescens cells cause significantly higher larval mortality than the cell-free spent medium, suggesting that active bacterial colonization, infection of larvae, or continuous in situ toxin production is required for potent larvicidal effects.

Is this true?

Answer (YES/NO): NO